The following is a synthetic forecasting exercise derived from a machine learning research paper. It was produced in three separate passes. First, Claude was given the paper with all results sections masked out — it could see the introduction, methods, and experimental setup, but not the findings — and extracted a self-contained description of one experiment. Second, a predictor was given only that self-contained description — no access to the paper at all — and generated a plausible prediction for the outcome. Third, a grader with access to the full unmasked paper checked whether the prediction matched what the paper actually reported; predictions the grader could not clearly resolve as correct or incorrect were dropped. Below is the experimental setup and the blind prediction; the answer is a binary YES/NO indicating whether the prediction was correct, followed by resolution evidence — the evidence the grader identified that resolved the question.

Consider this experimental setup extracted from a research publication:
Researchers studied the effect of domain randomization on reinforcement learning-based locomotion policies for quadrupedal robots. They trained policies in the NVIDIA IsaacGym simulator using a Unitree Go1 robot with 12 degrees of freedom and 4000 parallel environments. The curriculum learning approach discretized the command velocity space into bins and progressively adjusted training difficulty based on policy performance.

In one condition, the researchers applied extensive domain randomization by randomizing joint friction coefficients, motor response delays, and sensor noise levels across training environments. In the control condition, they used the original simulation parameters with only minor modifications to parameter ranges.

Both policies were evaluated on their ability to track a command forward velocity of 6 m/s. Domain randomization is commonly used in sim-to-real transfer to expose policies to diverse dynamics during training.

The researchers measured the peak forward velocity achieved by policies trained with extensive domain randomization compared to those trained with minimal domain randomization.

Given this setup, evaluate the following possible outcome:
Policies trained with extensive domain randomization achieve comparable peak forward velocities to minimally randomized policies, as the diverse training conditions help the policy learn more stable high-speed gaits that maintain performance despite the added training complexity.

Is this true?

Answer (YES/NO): NO